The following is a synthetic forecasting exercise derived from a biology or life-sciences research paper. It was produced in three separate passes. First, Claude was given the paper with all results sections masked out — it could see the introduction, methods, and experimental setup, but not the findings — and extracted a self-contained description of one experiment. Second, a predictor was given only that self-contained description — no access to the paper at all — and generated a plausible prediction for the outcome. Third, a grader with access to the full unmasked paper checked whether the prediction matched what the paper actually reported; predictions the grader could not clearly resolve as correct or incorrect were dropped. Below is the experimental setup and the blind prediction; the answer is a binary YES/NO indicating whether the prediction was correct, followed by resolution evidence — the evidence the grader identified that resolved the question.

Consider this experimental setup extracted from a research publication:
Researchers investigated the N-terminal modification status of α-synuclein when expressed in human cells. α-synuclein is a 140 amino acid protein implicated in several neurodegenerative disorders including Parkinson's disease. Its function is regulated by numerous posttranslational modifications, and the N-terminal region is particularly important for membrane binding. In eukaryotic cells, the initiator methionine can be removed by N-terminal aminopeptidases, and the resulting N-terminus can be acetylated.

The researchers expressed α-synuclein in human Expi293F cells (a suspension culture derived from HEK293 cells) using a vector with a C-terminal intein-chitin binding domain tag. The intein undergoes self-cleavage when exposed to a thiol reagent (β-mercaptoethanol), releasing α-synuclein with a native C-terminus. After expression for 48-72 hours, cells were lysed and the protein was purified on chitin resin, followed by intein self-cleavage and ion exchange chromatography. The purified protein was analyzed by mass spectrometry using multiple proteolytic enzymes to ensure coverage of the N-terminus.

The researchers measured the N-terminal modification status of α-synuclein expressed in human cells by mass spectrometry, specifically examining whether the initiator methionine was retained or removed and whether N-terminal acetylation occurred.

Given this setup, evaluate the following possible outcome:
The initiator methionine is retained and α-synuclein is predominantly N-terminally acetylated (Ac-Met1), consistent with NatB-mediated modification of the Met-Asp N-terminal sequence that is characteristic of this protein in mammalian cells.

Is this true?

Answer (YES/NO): YES